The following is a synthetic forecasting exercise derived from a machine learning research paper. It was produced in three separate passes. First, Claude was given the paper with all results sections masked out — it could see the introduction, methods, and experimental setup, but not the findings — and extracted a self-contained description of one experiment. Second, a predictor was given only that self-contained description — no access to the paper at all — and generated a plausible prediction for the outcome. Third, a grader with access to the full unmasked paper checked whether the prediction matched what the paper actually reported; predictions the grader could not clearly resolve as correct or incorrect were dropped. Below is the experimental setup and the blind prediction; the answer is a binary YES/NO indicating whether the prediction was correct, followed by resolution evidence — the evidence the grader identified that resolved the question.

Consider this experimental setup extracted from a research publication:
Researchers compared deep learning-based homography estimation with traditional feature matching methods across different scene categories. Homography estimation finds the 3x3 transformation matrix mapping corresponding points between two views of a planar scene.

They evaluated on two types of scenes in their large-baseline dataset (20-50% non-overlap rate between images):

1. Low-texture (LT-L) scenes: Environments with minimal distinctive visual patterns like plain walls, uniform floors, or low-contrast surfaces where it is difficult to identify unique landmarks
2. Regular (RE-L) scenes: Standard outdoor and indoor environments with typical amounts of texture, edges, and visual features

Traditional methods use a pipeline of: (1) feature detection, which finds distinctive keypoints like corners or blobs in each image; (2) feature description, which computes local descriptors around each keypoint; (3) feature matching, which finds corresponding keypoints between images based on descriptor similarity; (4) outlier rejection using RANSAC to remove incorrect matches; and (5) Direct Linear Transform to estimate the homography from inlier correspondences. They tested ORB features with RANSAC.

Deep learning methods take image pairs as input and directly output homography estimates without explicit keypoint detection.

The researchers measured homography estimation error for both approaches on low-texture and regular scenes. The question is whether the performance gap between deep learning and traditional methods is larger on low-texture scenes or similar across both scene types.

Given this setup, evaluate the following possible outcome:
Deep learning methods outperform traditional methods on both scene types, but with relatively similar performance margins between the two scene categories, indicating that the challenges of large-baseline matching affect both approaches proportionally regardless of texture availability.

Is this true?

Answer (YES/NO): NO